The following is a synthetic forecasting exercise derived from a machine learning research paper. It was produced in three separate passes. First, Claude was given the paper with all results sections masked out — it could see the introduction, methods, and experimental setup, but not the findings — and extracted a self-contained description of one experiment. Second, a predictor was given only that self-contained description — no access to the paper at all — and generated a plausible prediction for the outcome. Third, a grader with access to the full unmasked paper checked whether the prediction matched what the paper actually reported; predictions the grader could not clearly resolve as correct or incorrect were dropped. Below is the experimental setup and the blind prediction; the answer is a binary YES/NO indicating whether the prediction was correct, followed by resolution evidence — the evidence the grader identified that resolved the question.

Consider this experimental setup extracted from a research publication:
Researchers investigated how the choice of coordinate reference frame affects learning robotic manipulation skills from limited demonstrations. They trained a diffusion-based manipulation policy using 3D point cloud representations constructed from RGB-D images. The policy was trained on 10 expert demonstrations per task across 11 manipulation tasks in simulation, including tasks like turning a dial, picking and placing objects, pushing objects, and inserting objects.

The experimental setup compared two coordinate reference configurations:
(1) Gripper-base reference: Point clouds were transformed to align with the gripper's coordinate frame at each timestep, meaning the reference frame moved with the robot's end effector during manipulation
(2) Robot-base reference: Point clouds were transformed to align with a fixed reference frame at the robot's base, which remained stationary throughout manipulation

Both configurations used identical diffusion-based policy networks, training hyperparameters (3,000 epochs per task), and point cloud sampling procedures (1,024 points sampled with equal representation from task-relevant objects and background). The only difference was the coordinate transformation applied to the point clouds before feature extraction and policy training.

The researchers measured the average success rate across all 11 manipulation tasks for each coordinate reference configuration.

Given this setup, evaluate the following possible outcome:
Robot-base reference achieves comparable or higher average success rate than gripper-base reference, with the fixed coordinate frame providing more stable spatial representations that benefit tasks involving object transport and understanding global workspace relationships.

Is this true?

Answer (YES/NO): NO